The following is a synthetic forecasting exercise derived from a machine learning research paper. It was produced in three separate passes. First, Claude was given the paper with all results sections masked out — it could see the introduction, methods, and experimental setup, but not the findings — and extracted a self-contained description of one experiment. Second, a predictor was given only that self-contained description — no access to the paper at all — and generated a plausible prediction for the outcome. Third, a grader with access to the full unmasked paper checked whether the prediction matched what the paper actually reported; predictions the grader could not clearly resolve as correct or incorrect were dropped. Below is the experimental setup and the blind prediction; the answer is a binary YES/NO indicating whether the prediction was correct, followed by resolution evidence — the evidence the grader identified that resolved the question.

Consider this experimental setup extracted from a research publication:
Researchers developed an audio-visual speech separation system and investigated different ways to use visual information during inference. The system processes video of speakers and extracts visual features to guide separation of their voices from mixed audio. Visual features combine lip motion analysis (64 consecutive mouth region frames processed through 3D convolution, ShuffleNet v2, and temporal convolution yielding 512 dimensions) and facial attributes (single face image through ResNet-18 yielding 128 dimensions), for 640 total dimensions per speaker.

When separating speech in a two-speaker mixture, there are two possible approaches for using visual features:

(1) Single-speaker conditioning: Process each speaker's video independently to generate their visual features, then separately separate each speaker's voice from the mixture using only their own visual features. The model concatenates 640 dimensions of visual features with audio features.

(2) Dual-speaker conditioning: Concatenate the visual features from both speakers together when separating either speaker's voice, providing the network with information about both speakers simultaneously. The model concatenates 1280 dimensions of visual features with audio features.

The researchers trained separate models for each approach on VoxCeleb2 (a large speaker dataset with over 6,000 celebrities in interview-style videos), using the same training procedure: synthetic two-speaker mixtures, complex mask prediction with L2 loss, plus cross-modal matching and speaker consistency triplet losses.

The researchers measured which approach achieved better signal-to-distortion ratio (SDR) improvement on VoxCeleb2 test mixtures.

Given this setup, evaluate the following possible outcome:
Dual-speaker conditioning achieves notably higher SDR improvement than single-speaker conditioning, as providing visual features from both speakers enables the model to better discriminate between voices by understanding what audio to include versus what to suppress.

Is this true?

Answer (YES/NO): NO